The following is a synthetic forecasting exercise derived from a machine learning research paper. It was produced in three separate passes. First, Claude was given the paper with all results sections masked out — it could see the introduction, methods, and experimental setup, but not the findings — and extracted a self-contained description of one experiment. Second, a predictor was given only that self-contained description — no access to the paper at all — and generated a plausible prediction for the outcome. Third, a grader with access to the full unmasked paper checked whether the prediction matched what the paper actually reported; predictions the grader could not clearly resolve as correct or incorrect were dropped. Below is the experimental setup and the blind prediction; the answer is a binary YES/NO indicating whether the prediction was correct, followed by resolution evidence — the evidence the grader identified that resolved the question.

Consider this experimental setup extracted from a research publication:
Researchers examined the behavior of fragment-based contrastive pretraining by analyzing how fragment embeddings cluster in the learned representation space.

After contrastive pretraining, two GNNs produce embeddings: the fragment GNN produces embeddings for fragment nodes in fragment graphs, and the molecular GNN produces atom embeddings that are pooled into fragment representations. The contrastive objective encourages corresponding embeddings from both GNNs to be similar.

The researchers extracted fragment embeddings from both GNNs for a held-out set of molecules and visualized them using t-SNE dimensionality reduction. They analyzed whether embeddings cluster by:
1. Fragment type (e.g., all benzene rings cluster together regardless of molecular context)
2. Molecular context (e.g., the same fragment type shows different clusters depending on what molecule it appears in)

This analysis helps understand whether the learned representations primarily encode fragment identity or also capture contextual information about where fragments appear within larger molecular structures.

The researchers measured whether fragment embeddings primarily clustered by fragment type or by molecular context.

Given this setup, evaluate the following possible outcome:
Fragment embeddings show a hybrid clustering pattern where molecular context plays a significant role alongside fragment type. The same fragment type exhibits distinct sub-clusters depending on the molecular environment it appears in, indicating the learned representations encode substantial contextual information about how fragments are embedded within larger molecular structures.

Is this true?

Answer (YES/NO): YES